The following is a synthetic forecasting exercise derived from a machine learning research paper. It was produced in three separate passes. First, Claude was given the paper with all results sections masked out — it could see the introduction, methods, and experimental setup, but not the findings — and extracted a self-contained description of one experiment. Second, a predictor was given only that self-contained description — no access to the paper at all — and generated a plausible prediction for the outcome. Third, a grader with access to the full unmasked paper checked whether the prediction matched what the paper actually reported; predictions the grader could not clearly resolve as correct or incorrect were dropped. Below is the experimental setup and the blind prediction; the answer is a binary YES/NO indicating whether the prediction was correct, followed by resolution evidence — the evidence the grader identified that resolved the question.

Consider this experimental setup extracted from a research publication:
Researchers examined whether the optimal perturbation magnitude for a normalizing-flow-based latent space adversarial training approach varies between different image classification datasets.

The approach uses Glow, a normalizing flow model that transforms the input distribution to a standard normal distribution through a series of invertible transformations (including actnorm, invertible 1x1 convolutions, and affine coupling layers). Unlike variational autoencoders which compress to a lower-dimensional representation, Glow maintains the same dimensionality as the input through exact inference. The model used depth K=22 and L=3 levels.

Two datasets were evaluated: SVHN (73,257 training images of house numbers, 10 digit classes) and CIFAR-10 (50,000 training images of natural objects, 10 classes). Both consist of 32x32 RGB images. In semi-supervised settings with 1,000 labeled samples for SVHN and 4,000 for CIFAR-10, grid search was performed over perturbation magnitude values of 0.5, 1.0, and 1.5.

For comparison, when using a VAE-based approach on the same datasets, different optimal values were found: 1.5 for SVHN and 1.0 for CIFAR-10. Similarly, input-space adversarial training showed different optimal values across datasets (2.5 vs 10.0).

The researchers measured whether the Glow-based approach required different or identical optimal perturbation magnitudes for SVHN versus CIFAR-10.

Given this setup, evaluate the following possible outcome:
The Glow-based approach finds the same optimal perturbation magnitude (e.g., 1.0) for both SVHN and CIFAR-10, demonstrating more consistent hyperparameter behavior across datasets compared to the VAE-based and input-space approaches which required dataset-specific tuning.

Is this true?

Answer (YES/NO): YES